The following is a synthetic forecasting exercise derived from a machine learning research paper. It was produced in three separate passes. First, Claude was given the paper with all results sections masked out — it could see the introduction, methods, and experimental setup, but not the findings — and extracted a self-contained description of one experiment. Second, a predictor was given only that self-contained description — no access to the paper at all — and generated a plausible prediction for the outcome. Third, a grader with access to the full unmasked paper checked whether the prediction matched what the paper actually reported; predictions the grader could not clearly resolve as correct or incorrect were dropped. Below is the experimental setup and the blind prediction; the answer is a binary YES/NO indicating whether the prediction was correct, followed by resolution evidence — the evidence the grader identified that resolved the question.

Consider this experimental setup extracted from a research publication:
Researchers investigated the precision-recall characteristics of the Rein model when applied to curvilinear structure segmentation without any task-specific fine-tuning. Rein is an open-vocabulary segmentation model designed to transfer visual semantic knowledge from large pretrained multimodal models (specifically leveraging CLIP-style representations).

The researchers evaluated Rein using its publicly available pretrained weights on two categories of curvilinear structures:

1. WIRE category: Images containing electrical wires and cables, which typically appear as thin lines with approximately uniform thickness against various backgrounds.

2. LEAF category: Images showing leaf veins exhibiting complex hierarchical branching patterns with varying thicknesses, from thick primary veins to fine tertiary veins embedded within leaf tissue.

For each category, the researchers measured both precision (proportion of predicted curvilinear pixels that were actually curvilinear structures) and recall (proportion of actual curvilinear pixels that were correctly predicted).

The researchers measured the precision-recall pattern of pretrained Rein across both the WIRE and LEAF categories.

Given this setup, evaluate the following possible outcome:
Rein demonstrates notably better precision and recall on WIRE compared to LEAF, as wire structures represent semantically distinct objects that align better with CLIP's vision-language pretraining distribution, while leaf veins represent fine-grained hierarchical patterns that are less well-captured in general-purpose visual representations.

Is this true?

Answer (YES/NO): NO